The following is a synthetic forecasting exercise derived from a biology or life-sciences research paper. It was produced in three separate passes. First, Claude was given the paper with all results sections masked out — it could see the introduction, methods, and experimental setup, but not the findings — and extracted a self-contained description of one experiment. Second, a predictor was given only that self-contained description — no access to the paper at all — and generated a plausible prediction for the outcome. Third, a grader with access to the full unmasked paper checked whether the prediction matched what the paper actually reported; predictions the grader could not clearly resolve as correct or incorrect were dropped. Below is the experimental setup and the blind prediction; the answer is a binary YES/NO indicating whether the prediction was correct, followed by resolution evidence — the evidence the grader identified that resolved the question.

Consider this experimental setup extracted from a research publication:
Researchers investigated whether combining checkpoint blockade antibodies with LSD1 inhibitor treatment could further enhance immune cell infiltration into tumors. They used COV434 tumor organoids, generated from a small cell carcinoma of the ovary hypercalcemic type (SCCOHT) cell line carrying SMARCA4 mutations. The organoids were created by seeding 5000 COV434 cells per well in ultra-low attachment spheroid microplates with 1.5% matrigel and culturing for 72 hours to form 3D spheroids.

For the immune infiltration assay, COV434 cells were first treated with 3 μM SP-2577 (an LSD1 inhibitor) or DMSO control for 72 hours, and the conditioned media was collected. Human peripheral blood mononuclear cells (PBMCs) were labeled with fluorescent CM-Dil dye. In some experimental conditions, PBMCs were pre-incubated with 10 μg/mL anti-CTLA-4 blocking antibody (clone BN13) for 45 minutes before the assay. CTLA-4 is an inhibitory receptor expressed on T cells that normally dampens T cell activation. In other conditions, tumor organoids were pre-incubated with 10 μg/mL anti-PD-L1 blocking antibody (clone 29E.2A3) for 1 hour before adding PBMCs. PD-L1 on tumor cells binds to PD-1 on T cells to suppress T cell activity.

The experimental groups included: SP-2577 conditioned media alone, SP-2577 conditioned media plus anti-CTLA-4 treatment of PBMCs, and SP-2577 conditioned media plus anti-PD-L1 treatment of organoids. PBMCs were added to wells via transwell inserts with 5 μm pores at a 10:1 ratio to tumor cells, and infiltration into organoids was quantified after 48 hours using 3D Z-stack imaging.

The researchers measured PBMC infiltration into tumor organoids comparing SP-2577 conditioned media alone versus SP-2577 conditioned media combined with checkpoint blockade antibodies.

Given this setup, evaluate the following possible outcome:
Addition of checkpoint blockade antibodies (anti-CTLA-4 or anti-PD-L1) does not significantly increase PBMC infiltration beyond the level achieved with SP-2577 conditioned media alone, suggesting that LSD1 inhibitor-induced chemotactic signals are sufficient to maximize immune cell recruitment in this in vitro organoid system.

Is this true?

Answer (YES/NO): NO